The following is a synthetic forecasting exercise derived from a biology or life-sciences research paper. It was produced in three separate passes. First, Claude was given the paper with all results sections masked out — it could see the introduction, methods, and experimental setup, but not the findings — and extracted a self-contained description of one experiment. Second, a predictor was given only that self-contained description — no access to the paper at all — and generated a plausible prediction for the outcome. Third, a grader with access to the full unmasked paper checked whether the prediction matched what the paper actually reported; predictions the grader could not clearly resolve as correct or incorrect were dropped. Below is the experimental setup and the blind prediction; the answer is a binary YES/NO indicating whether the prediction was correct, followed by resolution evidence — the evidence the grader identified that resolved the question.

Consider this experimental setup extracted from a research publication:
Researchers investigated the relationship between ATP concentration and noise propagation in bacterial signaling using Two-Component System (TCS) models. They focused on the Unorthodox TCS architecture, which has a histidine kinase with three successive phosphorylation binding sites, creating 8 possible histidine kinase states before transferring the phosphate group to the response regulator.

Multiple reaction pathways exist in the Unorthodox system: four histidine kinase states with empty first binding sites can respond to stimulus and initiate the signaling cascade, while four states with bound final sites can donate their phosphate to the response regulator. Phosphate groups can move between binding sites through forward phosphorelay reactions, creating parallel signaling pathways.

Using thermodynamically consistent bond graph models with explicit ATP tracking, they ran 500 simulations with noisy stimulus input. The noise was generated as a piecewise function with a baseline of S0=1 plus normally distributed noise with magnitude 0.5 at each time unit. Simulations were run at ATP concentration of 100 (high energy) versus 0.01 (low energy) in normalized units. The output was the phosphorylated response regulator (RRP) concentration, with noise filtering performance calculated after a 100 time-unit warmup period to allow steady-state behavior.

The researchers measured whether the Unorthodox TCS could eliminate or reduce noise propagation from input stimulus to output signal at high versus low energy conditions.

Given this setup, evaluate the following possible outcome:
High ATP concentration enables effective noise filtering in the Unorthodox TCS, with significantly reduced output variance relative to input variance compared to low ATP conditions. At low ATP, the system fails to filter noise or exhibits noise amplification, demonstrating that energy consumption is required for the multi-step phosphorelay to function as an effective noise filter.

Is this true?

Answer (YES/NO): NO